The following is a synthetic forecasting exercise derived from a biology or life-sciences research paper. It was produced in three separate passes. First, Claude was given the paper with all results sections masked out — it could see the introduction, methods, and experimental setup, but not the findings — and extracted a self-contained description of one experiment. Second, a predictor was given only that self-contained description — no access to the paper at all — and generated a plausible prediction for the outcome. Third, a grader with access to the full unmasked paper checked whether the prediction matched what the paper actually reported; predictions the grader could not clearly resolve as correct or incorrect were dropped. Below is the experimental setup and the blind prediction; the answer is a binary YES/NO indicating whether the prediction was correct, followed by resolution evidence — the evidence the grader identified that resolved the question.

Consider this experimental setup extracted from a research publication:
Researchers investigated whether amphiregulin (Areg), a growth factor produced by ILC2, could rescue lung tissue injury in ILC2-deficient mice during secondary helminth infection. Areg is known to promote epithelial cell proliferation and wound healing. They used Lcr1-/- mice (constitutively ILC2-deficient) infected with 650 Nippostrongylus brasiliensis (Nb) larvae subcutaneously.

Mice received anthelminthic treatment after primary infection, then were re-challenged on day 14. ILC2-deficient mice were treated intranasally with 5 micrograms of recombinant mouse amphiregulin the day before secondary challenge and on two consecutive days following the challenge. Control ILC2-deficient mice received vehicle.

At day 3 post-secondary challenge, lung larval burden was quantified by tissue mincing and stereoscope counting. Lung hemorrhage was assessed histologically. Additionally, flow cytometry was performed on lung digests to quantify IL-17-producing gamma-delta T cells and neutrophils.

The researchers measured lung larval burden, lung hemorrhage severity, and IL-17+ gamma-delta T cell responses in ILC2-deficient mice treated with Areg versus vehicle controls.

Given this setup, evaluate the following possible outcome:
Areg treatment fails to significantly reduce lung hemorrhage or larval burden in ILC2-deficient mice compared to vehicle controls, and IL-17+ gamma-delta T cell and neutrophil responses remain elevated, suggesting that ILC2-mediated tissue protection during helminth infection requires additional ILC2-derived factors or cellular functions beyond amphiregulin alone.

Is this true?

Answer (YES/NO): NO